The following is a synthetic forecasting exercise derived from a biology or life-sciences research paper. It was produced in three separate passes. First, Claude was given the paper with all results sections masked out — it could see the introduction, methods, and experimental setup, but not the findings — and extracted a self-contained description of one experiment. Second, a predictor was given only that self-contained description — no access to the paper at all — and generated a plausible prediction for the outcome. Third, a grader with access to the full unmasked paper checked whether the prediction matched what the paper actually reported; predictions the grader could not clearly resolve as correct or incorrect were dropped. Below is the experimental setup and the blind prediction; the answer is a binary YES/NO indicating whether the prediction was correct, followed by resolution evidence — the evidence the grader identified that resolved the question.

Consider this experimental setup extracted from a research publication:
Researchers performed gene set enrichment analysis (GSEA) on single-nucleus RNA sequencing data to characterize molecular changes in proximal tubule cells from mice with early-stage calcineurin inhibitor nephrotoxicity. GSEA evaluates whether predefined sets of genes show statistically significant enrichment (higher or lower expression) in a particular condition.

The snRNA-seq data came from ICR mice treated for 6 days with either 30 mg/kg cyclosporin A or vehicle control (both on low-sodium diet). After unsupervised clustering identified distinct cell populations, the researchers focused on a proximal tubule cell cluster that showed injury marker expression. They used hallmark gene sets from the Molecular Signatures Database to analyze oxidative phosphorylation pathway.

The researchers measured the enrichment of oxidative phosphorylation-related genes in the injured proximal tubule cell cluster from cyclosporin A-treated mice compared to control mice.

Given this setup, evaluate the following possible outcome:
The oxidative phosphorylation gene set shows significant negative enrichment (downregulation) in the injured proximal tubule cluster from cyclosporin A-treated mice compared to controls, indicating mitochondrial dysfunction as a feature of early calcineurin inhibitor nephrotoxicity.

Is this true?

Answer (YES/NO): YES